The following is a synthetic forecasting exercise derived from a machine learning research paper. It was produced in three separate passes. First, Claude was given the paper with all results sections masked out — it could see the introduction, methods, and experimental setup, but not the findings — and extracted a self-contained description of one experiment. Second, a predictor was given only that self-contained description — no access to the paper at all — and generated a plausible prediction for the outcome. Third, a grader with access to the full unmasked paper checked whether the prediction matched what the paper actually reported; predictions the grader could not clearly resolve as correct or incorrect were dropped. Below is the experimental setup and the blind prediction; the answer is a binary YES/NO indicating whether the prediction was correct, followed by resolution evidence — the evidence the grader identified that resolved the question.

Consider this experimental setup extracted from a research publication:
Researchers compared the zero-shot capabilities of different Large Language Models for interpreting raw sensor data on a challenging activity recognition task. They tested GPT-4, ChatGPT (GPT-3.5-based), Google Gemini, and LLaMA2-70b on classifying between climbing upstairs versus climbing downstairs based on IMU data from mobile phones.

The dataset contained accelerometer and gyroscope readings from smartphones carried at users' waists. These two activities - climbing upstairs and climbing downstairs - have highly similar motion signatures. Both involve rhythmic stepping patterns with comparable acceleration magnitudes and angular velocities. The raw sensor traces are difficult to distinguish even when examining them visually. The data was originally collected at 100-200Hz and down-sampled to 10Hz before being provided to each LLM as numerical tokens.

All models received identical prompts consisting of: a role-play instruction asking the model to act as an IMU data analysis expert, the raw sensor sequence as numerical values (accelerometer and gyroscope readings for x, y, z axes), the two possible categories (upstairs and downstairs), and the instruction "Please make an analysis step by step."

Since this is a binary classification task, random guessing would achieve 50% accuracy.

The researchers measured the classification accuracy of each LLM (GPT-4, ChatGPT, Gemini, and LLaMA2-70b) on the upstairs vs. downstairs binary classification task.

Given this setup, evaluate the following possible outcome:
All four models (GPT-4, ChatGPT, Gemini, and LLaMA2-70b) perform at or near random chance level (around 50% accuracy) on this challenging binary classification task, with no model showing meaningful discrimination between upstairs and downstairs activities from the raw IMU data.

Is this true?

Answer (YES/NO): NO